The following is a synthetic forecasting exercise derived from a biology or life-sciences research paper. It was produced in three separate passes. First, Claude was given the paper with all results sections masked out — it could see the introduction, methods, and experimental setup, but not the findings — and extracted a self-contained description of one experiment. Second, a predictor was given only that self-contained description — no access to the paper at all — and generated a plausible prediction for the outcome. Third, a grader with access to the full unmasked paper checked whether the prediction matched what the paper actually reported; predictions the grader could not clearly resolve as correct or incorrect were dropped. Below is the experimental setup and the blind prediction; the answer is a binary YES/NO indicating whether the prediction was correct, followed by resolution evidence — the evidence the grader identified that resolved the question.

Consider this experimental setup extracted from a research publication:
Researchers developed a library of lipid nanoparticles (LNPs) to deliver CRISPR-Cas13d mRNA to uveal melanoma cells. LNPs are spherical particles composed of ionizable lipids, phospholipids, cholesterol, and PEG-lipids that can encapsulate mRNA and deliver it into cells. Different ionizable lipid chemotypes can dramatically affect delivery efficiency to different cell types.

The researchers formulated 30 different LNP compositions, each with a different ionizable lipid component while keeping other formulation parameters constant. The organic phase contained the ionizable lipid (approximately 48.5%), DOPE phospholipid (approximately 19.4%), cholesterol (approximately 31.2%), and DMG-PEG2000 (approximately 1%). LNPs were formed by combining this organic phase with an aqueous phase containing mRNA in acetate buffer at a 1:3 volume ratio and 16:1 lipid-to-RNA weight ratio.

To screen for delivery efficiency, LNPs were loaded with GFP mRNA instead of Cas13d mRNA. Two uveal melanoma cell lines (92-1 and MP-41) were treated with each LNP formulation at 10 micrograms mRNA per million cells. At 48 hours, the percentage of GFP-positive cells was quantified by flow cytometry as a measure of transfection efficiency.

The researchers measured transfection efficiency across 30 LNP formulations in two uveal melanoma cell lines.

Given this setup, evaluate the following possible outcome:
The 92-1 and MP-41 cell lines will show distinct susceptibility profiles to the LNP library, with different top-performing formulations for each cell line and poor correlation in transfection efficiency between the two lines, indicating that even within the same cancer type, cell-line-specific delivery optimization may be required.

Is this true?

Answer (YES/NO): NO